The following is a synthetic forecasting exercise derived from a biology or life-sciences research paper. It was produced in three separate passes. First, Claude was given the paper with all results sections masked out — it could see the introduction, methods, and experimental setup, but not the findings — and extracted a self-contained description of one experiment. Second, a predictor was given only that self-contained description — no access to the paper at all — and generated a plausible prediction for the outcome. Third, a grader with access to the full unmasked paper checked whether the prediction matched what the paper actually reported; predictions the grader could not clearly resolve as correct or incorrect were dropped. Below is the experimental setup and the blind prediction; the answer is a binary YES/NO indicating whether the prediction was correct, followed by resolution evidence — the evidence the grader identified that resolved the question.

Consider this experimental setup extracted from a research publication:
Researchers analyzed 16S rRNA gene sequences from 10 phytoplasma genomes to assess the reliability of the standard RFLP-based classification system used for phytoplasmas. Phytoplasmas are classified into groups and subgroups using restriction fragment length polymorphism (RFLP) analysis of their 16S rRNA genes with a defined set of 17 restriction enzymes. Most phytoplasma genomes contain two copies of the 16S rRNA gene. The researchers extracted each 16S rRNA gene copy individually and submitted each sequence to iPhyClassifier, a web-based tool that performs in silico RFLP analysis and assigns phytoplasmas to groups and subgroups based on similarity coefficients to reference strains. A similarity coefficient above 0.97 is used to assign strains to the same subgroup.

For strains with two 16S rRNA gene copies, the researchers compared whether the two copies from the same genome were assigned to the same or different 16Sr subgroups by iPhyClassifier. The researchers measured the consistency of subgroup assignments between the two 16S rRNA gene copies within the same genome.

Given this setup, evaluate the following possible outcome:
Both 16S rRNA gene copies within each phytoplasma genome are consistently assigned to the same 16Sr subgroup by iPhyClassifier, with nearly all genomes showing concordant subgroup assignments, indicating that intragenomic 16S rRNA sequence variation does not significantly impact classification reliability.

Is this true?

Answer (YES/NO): NO